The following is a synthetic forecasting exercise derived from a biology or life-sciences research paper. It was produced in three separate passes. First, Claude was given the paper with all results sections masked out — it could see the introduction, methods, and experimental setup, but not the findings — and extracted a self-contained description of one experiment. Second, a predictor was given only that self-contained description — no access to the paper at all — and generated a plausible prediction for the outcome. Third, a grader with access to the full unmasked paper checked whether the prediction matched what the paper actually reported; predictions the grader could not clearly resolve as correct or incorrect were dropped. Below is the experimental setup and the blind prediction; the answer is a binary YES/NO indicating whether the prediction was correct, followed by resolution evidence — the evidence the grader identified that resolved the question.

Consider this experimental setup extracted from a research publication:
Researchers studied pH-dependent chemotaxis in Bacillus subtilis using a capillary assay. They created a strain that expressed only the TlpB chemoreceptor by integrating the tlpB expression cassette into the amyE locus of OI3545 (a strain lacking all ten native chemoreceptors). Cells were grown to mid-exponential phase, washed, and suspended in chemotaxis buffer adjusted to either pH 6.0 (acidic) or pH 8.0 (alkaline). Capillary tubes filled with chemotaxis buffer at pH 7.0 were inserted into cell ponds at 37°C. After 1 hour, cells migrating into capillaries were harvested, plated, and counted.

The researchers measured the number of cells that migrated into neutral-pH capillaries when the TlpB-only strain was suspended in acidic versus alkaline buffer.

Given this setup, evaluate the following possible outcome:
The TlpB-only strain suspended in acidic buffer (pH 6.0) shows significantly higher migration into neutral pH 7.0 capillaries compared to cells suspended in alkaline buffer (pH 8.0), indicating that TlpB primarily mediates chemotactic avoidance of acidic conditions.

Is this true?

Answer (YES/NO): NO